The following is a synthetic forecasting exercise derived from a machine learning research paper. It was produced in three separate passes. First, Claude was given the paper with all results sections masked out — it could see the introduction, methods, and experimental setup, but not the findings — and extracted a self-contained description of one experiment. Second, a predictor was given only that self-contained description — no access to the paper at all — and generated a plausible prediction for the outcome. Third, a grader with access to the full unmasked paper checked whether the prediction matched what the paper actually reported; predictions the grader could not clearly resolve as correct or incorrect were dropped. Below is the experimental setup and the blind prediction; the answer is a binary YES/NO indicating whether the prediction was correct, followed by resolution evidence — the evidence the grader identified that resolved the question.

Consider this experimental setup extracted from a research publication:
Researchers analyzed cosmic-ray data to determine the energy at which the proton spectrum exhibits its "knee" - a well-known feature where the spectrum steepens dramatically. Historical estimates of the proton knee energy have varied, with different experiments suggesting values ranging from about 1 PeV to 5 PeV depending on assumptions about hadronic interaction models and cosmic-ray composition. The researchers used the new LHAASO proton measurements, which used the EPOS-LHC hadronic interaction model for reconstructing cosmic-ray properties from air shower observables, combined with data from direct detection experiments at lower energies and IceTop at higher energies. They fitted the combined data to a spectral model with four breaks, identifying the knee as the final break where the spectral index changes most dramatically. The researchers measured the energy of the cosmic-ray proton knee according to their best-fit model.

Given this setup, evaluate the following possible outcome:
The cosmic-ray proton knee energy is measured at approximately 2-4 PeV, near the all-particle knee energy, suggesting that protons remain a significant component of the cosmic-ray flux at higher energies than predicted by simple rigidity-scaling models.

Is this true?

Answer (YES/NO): NO